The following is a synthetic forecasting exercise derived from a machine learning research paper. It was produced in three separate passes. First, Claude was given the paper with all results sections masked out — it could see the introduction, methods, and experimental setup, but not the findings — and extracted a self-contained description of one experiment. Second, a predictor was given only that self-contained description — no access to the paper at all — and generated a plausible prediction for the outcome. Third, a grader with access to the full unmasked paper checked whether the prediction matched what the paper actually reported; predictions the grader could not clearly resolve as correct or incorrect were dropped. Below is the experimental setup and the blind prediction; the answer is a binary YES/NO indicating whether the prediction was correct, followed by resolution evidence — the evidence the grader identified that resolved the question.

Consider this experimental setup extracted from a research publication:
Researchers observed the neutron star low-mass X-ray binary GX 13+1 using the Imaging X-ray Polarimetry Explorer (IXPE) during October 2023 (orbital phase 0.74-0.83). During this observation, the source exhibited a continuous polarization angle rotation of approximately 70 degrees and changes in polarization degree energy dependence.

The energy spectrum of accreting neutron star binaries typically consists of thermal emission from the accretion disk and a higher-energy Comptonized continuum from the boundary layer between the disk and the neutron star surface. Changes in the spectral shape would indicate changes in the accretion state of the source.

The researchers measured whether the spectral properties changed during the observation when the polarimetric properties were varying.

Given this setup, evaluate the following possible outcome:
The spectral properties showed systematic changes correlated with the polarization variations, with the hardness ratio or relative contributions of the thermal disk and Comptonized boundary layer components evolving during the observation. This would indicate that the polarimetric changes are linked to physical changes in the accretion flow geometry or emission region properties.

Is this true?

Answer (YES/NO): NO